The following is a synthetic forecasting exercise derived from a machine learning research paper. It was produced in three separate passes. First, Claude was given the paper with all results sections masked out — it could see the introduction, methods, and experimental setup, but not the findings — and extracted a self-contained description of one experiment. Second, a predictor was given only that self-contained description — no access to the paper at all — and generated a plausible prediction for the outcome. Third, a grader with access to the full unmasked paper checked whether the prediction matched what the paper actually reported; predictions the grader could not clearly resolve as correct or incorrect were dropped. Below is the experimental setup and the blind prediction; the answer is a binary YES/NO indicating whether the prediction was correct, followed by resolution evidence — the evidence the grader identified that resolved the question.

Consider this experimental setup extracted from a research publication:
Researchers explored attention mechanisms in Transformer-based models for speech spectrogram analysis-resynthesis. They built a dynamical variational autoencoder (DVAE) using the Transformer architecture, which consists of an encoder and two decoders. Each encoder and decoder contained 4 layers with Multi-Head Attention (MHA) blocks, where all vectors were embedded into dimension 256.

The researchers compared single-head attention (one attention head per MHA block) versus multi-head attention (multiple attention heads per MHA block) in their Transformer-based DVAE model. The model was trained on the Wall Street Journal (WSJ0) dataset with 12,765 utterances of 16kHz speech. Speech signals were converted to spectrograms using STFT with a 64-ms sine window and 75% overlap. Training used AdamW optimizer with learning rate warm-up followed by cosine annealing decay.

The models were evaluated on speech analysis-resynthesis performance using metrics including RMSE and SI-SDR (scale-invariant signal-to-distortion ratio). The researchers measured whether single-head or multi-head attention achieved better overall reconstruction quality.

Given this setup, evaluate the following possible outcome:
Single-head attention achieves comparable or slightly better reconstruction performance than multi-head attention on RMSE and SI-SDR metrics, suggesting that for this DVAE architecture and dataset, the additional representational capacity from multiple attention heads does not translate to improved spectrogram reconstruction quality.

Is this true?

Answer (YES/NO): YES